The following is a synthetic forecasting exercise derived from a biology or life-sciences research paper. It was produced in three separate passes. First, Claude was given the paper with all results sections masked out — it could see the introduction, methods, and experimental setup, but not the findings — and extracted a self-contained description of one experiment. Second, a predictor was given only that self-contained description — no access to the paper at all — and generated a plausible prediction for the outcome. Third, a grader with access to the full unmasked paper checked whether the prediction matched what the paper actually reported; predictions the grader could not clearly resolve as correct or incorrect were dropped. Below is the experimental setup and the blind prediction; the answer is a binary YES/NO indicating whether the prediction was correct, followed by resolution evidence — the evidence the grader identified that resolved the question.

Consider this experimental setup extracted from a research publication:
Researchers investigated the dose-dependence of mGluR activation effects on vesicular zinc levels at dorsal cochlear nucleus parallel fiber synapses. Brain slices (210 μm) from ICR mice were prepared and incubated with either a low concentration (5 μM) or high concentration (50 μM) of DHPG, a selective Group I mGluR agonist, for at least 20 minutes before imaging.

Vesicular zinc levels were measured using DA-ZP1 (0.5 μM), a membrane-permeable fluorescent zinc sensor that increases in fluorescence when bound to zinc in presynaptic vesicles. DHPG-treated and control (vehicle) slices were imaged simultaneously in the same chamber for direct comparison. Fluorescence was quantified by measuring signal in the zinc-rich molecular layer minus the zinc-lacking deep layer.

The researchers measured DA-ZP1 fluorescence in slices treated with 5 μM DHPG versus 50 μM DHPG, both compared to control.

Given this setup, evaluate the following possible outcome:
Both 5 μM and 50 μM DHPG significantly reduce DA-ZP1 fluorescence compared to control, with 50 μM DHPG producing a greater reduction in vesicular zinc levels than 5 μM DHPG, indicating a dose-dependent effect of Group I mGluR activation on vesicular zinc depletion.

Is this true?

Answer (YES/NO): NO